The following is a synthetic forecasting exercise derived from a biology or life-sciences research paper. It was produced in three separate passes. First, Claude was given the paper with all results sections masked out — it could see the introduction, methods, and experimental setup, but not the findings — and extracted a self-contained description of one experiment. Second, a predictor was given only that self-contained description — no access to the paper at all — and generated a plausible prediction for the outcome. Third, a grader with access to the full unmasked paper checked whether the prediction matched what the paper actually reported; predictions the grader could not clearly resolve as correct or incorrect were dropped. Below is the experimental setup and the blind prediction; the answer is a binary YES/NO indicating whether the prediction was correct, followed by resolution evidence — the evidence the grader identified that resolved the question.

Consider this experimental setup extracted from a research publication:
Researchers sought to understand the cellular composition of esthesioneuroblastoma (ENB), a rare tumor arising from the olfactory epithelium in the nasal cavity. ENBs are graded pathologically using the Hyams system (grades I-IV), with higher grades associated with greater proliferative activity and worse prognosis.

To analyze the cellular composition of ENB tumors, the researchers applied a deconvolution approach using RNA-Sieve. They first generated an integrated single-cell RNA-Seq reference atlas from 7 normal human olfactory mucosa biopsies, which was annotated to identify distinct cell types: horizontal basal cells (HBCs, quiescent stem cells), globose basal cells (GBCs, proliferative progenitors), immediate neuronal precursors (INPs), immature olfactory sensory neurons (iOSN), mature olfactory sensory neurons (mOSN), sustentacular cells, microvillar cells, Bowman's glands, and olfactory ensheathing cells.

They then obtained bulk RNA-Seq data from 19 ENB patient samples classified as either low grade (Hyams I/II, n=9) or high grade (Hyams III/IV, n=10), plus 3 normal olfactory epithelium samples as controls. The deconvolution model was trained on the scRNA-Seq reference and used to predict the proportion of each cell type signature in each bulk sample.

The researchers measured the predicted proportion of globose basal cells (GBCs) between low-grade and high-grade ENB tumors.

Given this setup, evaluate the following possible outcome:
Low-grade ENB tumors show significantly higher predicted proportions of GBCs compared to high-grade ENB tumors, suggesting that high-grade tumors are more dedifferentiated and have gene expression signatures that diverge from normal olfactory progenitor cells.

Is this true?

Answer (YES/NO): NO